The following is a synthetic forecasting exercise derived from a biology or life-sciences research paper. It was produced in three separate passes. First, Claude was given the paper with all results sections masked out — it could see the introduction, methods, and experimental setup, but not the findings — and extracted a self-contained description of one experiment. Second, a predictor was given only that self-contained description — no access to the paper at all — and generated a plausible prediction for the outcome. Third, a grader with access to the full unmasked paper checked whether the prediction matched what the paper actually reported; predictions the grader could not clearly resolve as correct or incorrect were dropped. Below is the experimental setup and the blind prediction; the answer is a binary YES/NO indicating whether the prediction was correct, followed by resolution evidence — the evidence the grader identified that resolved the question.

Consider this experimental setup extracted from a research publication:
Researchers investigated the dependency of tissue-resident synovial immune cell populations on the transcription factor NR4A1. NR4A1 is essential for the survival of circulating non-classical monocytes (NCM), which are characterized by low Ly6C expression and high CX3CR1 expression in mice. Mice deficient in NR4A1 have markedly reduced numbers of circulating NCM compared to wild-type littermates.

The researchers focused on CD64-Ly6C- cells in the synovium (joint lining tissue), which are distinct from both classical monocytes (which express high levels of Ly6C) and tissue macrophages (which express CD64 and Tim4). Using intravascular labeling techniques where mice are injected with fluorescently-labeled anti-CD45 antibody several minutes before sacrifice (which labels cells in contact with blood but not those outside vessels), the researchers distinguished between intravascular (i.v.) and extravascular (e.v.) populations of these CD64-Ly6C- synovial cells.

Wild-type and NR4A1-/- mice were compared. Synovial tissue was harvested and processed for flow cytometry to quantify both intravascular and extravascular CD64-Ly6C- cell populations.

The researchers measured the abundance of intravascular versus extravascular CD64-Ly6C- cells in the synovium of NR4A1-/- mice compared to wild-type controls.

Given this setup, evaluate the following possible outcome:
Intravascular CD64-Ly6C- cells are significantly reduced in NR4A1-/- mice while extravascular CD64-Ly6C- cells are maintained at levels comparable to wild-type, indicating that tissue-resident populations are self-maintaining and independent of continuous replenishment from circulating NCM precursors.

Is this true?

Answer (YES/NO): YES